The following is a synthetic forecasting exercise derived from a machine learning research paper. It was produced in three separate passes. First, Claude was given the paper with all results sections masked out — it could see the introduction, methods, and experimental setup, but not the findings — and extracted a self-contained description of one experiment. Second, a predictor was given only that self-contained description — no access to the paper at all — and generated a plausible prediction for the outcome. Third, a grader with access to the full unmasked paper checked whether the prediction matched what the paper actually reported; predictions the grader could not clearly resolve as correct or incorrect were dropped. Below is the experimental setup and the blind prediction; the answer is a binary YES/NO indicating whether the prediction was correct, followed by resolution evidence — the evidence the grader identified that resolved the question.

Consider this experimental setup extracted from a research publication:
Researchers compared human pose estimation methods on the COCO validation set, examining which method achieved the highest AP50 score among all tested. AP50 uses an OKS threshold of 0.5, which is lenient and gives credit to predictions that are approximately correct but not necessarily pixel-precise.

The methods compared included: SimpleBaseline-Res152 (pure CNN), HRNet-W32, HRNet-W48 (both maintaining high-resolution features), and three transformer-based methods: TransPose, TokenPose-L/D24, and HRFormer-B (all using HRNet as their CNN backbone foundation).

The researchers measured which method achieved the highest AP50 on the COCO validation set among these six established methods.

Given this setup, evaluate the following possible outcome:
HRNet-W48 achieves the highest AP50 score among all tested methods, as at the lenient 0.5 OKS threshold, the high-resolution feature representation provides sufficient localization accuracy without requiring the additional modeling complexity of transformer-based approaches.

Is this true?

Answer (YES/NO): NO